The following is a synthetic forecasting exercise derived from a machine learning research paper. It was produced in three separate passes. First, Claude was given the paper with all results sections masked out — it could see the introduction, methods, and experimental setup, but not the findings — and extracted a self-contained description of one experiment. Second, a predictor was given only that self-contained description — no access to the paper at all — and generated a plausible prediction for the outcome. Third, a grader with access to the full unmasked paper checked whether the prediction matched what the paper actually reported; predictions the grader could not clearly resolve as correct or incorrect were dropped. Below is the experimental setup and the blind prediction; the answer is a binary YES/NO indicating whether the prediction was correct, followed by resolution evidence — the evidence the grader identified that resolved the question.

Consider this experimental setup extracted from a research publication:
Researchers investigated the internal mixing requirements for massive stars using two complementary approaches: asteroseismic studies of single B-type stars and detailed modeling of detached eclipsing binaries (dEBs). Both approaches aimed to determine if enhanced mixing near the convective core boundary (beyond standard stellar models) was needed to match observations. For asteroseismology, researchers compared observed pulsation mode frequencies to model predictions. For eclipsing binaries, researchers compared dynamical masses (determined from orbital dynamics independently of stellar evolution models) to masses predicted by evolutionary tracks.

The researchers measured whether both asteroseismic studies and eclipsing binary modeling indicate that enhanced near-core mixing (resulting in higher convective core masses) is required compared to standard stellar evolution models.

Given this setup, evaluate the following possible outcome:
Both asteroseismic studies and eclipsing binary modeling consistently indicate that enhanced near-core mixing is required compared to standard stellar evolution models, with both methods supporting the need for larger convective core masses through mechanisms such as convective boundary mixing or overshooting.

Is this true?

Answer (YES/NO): YES